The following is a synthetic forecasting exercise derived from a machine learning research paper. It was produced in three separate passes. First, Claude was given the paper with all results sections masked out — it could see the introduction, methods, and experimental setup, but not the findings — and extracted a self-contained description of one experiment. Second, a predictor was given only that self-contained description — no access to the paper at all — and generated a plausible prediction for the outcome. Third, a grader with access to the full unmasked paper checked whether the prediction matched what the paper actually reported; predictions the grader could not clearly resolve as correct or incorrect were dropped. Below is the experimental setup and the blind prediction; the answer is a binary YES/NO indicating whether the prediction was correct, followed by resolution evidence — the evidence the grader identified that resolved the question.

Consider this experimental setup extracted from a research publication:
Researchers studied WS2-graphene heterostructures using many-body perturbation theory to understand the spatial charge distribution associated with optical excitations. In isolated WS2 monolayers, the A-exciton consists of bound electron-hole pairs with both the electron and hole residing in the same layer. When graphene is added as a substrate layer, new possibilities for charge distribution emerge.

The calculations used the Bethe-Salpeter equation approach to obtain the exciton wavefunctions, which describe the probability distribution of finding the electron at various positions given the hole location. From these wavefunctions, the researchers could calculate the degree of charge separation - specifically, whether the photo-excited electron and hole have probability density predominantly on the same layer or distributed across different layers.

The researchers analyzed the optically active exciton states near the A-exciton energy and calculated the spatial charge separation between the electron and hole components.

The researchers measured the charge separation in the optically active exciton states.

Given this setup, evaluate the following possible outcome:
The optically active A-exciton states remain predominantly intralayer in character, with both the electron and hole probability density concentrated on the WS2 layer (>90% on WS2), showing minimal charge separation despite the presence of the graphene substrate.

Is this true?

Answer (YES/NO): NO